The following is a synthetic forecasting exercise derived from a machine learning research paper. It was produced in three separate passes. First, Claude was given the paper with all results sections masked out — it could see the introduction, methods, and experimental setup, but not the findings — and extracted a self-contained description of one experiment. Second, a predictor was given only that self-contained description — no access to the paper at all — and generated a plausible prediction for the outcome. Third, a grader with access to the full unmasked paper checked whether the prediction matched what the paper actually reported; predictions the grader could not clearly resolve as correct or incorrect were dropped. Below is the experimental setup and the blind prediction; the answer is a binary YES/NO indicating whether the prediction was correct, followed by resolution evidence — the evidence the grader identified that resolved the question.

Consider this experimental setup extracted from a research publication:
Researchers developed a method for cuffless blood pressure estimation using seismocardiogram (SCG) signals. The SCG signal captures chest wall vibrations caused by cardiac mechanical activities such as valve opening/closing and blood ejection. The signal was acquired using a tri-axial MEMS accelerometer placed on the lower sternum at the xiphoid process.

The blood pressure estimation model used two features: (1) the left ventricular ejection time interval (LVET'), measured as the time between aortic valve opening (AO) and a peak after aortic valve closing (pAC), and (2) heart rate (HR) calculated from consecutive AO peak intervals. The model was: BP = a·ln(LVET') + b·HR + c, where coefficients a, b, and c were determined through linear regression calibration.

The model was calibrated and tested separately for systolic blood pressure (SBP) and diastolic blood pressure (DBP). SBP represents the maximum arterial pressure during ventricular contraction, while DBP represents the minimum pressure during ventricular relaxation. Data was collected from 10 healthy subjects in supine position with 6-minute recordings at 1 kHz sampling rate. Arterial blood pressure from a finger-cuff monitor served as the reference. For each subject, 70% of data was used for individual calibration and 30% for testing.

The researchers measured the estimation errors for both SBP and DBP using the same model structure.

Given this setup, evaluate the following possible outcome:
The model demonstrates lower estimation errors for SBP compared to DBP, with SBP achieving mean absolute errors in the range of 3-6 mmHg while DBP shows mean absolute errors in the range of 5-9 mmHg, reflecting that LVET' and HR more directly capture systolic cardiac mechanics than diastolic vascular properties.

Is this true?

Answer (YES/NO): NO